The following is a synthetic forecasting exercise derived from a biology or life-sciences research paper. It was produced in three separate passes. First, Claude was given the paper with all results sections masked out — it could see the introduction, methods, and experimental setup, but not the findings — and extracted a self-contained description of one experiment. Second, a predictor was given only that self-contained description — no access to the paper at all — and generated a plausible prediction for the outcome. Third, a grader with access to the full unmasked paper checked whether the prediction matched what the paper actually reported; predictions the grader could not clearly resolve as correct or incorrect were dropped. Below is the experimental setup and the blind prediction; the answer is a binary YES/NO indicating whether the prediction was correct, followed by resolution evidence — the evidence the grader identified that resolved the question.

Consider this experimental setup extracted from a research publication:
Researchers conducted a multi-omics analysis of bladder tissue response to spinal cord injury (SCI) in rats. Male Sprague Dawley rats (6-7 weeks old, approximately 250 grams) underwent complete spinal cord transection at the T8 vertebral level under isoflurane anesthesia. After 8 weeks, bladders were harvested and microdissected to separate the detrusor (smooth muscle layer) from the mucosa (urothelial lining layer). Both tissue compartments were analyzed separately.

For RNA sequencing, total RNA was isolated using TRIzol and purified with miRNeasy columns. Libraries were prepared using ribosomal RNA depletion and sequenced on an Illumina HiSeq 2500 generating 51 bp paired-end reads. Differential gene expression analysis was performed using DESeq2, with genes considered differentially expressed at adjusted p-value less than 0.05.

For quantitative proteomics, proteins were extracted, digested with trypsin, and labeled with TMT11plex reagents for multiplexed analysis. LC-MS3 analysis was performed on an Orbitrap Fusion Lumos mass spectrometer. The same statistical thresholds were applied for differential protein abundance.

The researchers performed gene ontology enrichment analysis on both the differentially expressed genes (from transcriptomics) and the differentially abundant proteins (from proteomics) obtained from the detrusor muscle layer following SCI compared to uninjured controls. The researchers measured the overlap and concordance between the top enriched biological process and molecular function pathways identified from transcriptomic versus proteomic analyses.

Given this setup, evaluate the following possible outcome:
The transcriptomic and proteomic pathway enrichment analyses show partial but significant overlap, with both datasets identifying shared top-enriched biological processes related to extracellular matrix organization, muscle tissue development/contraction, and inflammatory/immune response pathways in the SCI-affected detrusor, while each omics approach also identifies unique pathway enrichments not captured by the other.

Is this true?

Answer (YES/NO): NO